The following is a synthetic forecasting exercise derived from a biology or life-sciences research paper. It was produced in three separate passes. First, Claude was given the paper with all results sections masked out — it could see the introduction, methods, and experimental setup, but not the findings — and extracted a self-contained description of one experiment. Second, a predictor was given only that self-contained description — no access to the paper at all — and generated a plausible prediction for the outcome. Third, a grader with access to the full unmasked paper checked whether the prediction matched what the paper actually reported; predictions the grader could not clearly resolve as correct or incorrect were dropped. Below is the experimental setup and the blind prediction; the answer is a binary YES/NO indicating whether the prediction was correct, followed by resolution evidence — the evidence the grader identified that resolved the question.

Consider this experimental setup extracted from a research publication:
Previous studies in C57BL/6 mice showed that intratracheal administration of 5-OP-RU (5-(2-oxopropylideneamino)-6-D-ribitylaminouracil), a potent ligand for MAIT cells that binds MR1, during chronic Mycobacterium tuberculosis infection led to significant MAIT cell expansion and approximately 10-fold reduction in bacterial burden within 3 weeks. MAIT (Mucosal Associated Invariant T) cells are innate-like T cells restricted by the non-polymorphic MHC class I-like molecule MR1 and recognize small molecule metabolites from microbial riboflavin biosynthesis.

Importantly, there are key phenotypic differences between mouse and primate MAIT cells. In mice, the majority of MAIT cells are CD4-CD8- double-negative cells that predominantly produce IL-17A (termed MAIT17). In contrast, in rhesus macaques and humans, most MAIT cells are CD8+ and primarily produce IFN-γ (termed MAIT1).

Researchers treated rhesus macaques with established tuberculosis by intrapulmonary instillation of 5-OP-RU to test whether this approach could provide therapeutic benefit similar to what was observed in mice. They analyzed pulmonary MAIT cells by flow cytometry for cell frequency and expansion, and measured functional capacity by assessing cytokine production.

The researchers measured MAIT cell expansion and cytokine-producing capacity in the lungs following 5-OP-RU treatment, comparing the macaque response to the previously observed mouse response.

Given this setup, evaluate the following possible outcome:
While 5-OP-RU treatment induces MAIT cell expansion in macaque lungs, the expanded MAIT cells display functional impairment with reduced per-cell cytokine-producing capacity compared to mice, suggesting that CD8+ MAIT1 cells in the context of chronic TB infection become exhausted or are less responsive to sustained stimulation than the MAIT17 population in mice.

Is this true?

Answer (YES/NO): NO